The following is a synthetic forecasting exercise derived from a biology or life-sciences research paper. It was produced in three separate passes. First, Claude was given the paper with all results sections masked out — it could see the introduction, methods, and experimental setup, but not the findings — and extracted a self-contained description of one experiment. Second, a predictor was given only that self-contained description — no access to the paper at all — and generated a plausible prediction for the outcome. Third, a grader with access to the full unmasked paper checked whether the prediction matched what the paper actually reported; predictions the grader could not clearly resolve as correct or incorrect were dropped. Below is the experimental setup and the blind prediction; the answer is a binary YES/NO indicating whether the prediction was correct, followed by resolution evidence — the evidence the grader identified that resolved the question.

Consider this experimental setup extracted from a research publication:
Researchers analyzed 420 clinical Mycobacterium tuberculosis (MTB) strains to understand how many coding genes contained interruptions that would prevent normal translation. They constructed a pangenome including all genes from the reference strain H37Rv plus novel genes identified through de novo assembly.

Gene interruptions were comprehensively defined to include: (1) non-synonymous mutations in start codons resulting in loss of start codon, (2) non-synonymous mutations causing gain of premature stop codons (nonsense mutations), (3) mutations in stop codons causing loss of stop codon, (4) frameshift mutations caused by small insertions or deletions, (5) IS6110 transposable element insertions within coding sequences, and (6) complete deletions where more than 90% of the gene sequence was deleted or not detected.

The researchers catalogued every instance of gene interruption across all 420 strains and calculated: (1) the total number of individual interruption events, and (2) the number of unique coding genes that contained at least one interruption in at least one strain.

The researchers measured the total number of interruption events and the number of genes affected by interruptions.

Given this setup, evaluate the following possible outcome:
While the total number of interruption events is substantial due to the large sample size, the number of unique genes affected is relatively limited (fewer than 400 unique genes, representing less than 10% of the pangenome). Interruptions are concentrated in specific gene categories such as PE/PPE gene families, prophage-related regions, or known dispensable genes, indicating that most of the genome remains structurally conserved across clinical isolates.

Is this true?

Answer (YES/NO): NO